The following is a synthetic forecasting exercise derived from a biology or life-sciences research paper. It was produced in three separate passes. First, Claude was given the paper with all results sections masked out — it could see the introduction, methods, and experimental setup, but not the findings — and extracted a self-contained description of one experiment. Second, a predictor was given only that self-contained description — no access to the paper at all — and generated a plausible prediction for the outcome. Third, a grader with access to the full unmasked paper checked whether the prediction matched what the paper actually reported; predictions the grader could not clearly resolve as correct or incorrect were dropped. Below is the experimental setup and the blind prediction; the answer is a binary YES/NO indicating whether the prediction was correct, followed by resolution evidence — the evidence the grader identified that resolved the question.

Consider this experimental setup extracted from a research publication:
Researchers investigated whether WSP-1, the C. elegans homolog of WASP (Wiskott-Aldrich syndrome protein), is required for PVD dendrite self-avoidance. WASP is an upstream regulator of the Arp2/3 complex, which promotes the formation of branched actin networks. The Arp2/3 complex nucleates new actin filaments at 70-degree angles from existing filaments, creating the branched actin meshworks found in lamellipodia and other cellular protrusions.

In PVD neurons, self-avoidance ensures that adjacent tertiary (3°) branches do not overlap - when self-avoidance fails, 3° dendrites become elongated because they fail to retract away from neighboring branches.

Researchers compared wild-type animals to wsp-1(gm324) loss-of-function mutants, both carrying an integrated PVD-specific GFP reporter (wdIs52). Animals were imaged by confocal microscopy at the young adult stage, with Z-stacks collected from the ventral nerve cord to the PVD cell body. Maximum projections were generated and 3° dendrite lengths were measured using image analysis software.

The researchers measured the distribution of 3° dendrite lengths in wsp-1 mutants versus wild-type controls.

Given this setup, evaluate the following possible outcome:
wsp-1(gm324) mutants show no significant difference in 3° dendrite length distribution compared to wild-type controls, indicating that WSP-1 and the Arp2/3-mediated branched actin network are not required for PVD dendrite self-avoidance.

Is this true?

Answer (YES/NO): NO